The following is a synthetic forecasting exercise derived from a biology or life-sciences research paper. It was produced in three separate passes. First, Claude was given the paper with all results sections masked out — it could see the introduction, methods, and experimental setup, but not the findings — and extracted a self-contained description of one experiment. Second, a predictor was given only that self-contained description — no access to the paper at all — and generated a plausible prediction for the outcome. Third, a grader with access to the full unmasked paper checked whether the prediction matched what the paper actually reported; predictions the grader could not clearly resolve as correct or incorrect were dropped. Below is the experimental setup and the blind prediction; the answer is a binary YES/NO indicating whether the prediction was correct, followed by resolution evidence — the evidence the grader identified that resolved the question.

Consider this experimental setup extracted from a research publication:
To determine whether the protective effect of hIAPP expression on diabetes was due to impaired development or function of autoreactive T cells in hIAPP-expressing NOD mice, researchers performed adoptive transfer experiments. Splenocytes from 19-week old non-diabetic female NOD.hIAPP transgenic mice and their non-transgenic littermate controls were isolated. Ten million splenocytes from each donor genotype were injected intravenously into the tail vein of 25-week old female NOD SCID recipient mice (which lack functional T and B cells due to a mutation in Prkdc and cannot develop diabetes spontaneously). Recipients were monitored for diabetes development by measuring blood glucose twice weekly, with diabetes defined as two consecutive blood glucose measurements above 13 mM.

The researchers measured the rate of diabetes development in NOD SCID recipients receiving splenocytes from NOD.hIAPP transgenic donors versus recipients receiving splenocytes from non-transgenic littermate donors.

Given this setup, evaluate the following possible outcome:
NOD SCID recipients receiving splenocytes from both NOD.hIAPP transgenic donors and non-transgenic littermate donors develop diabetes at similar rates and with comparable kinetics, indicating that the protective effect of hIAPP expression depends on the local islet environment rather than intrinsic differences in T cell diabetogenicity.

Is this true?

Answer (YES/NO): YES